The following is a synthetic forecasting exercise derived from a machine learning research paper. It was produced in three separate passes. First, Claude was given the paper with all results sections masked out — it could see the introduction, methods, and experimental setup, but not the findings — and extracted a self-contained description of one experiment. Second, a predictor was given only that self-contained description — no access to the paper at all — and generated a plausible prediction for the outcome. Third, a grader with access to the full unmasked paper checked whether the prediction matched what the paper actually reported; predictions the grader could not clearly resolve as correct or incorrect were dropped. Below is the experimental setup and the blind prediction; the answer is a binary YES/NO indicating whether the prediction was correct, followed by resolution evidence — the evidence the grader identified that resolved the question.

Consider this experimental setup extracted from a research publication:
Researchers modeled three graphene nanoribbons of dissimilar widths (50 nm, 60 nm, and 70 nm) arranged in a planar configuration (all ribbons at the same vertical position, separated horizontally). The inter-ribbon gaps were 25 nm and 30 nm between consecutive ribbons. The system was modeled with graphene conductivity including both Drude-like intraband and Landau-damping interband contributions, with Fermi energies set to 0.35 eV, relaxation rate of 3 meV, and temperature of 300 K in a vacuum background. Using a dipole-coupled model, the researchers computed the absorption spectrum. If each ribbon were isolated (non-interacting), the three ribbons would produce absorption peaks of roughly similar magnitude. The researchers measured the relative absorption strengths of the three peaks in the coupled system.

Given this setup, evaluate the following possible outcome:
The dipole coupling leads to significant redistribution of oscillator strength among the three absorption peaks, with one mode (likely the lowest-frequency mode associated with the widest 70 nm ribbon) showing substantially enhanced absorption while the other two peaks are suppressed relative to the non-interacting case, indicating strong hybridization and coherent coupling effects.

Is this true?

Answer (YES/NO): YES